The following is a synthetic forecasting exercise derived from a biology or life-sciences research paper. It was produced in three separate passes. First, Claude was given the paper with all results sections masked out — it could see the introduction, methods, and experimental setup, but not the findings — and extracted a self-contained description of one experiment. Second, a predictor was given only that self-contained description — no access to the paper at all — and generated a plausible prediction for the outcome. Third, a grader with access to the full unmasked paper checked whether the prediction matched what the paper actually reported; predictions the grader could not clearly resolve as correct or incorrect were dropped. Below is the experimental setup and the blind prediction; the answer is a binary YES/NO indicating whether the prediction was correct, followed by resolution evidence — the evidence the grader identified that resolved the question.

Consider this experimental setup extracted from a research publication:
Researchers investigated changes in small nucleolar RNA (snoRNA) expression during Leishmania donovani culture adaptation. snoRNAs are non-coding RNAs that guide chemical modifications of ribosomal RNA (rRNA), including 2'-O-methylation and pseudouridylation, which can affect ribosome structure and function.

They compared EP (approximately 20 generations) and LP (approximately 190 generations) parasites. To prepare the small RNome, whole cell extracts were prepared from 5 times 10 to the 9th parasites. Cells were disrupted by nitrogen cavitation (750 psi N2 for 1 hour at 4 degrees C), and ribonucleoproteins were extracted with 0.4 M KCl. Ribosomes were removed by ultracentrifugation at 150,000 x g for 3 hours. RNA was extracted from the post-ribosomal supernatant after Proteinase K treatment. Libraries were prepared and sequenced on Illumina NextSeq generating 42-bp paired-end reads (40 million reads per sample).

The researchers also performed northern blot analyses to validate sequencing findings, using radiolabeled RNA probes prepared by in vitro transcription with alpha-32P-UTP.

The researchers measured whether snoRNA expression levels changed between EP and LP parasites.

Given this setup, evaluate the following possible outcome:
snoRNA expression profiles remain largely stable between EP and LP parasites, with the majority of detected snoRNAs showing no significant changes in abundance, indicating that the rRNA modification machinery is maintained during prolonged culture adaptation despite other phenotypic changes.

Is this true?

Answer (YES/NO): NO